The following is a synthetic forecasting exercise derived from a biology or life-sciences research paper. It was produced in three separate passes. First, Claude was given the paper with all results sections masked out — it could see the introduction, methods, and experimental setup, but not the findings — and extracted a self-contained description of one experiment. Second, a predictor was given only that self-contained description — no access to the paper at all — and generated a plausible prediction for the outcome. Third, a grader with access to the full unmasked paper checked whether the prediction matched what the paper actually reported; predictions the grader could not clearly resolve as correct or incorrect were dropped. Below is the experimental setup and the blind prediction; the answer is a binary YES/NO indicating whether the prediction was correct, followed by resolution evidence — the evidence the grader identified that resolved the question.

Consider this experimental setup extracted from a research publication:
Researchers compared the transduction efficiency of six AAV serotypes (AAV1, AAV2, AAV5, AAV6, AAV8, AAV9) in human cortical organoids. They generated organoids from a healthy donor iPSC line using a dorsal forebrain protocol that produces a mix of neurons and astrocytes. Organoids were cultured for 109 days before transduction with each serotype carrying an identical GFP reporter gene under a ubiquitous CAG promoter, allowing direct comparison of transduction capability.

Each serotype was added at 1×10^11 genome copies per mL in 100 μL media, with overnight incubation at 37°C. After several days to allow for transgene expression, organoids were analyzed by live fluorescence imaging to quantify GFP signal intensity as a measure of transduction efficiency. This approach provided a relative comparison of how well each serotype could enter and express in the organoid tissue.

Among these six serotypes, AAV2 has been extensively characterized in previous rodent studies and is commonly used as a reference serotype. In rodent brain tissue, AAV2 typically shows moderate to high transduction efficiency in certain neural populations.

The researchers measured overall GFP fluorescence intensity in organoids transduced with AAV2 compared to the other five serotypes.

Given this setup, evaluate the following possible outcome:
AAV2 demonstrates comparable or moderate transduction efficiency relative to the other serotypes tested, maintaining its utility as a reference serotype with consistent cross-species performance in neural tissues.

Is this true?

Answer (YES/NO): NO